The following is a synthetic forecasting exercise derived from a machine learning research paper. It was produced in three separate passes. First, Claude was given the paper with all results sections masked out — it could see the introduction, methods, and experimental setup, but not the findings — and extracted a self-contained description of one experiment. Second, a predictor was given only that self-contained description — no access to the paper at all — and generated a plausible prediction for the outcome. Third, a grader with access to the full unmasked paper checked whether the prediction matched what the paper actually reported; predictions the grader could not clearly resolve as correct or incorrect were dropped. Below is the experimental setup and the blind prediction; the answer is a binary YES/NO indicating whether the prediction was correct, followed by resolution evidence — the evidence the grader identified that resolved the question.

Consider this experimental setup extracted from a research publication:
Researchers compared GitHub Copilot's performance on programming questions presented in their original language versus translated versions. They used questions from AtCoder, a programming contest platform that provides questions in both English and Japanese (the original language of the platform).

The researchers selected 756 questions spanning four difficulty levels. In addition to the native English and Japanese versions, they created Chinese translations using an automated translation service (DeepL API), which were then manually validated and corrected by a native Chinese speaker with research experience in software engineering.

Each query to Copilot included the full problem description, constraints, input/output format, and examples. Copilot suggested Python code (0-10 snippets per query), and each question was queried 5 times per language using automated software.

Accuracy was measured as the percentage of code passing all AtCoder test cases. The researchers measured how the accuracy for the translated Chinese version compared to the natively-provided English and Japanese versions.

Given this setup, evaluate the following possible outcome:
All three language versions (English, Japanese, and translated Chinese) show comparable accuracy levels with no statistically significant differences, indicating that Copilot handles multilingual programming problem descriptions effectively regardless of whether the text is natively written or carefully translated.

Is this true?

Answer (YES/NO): NO